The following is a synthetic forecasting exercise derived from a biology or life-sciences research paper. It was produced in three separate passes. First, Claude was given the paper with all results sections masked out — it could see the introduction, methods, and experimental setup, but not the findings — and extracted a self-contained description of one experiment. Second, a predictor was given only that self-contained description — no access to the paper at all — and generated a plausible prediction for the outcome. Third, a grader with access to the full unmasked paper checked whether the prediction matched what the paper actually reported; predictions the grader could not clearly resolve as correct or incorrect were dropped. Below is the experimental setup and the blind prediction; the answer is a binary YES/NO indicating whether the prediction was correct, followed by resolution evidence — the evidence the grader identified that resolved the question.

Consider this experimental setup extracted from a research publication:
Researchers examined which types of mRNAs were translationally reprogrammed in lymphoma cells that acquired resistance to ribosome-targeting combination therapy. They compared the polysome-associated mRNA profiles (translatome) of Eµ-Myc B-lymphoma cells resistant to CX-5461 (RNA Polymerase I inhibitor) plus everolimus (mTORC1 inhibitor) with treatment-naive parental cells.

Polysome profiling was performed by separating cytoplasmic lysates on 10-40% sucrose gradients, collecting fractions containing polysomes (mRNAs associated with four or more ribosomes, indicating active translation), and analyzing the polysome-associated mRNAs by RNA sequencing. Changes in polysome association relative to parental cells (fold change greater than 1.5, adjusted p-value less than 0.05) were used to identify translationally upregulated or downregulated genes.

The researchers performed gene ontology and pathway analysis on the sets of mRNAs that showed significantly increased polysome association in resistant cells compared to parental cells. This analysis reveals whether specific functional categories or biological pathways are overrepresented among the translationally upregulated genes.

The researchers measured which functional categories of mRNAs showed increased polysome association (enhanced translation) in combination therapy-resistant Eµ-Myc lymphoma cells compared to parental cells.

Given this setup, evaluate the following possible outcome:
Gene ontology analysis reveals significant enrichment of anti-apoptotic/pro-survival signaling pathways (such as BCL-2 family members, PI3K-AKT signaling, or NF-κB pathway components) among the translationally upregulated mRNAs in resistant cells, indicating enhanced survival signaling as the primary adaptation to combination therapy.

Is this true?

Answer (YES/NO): NO